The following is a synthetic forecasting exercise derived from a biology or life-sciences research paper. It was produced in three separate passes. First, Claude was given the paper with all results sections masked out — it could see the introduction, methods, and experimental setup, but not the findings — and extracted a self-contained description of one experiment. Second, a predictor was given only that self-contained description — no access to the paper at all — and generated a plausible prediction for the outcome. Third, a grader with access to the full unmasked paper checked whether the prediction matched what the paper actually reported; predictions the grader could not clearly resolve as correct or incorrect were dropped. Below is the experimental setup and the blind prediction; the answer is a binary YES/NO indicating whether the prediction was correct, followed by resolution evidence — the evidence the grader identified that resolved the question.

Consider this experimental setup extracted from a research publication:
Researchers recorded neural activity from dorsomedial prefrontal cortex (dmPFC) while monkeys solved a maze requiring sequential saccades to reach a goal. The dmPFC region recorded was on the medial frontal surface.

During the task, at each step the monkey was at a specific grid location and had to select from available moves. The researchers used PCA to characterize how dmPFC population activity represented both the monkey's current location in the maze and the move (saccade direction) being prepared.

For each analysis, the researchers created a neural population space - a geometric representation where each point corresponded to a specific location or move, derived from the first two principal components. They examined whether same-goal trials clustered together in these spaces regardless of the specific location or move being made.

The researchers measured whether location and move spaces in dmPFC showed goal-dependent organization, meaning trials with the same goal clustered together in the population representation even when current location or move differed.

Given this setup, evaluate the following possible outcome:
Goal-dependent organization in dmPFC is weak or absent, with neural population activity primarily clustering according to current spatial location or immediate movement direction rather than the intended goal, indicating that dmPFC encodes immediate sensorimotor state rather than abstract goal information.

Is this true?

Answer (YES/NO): NO